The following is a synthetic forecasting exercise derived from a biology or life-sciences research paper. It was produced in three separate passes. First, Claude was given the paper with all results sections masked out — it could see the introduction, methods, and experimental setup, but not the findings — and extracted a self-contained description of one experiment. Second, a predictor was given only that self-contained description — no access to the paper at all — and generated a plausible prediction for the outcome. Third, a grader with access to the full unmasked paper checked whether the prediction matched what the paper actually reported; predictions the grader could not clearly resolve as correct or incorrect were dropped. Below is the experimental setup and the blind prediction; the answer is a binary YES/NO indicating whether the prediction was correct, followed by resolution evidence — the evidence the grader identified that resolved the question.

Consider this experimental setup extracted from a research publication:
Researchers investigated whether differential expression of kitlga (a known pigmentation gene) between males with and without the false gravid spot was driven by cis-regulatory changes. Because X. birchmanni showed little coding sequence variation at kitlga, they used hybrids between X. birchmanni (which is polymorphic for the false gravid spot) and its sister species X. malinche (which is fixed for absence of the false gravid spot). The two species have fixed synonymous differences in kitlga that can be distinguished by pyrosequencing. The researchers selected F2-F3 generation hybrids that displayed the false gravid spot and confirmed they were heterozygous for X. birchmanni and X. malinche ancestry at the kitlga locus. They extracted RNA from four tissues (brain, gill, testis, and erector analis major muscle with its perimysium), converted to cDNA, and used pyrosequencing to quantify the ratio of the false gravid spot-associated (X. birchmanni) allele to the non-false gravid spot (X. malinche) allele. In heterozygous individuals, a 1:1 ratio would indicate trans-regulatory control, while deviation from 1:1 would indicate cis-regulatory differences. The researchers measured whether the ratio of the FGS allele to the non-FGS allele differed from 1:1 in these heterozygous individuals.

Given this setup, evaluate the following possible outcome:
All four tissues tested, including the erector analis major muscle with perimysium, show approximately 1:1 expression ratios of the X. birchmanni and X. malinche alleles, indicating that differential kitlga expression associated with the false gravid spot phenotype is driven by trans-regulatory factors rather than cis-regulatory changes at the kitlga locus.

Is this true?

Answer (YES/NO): NO